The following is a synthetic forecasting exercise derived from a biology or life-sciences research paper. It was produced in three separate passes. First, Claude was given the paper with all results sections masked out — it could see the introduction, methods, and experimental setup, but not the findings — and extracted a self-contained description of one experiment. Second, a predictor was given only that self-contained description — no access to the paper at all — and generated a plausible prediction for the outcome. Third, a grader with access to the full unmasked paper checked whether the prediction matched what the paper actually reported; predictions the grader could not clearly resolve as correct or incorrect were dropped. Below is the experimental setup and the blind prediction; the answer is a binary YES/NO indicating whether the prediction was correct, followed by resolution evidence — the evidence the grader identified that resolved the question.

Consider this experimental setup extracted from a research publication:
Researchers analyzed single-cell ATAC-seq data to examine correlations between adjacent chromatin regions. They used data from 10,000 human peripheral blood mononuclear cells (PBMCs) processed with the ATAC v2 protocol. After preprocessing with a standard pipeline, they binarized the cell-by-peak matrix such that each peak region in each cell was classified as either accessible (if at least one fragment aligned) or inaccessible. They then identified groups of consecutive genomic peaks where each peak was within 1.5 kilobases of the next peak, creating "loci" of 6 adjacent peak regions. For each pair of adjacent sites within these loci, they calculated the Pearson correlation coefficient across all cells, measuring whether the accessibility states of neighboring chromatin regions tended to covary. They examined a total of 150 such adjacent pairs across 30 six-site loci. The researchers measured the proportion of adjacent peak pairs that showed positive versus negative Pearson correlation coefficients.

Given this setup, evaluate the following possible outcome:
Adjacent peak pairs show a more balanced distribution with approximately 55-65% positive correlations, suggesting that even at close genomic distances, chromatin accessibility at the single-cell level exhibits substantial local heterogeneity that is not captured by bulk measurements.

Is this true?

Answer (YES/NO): NO